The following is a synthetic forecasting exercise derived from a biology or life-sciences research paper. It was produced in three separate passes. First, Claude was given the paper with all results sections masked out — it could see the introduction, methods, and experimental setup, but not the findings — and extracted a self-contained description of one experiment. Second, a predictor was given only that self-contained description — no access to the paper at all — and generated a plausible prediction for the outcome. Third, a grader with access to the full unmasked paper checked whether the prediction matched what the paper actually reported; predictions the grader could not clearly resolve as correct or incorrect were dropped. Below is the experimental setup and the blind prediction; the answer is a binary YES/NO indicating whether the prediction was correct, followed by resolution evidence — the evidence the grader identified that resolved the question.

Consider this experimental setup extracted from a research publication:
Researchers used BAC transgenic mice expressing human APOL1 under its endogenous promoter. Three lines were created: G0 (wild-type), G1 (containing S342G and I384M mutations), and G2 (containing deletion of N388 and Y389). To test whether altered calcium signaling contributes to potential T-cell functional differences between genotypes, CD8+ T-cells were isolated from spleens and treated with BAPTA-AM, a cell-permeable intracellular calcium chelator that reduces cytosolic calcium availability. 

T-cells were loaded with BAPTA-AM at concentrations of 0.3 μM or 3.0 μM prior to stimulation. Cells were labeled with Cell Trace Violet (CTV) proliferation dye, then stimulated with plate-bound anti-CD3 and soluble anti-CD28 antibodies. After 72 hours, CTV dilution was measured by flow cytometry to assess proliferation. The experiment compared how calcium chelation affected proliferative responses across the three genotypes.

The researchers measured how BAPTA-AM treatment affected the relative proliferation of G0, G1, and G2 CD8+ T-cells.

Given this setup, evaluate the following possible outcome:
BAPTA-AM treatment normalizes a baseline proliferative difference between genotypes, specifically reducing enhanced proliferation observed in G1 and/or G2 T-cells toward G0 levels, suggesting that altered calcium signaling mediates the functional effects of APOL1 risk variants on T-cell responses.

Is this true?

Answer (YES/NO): YES